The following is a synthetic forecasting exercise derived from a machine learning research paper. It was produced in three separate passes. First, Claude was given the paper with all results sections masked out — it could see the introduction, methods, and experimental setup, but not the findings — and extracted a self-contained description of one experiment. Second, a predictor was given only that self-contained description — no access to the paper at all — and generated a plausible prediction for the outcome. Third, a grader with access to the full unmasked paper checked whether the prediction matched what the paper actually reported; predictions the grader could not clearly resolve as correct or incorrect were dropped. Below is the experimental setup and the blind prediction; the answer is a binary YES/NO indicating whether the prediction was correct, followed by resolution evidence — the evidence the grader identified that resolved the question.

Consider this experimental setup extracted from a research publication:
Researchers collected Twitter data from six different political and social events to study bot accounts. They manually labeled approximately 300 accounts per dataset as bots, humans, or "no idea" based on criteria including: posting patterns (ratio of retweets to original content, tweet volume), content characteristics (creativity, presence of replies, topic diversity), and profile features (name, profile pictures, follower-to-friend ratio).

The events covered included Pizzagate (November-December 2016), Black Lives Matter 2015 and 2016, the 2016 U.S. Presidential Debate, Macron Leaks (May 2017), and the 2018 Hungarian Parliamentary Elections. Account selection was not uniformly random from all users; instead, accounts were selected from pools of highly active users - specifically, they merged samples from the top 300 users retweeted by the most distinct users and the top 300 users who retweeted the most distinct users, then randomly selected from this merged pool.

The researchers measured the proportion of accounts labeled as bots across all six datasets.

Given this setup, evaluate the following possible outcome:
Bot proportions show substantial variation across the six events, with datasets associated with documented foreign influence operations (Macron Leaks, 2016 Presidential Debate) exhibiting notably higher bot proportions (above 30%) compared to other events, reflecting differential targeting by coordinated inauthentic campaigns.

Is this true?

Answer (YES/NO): NO